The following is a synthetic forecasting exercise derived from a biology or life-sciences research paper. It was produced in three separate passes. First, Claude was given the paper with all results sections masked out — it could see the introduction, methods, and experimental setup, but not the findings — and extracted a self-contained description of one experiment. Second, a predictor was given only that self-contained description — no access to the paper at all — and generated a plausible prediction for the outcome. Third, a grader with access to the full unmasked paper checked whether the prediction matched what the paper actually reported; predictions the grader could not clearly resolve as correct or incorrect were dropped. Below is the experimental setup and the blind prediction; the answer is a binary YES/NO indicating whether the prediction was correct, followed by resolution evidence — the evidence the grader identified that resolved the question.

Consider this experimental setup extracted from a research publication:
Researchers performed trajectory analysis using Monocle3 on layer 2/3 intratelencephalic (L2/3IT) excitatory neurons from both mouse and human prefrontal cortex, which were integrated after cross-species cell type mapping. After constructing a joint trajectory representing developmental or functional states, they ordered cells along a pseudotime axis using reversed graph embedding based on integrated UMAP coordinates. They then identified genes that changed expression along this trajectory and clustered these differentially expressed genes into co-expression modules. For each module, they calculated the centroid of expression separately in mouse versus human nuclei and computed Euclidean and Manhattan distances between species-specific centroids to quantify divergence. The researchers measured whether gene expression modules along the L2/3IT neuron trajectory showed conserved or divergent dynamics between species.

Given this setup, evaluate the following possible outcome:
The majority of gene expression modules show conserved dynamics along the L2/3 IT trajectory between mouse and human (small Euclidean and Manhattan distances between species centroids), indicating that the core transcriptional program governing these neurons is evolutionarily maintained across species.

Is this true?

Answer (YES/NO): NO